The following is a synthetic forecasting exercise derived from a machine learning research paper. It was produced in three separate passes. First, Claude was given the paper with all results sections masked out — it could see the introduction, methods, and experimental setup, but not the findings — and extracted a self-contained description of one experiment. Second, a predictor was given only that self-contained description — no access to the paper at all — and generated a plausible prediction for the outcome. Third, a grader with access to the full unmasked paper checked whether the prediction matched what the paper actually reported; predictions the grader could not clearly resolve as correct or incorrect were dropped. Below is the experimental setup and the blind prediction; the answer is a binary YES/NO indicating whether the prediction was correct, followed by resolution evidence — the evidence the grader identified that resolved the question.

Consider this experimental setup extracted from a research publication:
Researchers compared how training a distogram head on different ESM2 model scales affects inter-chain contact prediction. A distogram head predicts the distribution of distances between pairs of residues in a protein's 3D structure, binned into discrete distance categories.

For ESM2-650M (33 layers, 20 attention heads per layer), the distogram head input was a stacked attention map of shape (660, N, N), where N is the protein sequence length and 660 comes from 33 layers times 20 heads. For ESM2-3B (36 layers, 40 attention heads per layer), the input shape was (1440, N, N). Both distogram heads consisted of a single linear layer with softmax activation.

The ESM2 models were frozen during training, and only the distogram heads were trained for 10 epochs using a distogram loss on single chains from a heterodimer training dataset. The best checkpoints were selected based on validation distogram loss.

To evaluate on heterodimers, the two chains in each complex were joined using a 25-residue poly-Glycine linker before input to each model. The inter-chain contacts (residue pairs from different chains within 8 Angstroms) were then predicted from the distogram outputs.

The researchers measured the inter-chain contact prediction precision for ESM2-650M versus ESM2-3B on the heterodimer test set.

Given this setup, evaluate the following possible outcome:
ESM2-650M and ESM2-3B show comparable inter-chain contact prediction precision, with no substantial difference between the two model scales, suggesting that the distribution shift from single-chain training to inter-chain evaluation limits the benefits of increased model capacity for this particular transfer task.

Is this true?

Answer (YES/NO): YES